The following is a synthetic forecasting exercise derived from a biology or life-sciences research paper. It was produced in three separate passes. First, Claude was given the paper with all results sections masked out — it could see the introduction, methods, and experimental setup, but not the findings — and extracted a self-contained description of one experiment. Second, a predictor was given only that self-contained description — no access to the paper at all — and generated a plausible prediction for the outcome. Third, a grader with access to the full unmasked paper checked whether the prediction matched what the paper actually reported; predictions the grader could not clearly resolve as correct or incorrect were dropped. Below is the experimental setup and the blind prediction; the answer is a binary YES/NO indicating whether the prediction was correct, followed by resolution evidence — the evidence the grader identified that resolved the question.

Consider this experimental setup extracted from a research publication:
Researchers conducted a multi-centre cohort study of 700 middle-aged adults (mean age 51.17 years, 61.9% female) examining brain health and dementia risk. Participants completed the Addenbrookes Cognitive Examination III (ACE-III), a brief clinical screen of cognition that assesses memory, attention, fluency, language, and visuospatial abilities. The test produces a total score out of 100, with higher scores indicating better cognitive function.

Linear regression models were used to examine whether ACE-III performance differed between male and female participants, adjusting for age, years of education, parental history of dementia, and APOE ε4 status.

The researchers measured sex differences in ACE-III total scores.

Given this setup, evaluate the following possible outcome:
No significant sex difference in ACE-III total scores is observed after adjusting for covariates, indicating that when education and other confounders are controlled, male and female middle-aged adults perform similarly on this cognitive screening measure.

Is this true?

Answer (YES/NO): NO